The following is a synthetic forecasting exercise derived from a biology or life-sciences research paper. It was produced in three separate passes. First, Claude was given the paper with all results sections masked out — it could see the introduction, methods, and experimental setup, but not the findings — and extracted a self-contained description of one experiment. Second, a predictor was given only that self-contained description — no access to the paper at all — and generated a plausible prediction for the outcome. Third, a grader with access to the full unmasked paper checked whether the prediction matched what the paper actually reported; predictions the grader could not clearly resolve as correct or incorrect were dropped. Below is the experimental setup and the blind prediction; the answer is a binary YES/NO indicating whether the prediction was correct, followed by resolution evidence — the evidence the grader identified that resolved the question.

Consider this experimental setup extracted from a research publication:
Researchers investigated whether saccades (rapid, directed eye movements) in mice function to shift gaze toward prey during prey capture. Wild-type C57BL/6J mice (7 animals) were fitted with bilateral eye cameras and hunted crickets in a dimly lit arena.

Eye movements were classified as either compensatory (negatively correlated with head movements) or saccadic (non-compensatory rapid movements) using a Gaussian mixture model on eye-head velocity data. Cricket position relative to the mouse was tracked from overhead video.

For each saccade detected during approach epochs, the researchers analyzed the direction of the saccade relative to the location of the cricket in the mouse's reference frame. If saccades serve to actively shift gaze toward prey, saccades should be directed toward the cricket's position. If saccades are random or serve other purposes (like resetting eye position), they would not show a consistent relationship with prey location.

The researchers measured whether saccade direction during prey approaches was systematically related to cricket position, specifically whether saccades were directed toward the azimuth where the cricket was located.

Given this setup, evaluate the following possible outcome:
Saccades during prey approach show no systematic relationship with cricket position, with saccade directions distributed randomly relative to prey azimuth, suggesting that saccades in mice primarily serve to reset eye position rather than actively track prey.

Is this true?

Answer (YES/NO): NO